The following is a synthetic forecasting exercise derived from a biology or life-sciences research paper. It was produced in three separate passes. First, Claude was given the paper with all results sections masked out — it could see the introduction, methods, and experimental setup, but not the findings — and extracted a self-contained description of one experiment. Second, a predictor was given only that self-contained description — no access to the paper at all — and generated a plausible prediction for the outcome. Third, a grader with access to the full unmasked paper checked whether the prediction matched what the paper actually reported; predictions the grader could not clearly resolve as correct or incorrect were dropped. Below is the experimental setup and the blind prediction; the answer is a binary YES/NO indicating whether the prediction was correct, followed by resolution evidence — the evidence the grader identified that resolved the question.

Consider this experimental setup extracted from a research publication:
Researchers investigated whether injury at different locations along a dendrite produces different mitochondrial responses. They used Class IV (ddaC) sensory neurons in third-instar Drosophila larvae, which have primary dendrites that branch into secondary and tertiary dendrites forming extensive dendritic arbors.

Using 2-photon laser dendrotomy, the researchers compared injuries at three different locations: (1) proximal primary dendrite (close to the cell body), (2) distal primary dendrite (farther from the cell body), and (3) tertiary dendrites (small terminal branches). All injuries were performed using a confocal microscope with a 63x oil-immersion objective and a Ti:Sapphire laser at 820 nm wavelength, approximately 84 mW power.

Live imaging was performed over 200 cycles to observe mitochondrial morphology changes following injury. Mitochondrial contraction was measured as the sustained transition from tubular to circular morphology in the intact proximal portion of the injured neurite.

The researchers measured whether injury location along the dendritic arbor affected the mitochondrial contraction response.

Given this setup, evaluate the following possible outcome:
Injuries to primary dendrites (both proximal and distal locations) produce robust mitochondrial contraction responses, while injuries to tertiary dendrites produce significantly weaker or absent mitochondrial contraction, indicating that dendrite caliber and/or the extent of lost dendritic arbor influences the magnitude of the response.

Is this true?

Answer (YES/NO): YES